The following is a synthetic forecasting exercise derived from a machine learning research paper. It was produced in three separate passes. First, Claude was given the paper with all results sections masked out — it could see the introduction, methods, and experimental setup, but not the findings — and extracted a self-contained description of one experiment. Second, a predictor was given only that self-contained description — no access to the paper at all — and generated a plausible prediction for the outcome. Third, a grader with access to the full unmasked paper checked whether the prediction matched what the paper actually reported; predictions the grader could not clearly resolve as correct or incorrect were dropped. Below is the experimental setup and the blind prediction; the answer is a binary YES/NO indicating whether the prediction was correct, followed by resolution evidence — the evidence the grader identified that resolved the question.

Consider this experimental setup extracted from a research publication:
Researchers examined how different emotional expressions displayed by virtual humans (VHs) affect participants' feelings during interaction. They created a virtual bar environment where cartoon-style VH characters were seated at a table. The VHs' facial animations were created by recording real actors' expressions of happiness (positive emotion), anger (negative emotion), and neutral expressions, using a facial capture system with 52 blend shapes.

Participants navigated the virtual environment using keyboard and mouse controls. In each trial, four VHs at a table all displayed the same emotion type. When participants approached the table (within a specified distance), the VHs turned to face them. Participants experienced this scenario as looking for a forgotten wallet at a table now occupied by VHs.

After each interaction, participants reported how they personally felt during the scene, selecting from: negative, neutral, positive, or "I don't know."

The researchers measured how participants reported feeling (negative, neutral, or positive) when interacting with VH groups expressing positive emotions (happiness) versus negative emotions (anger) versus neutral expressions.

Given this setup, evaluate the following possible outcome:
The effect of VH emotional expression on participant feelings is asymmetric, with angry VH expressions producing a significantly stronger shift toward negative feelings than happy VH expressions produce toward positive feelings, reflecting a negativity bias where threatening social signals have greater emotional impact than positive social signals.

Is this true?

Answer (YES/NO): YES